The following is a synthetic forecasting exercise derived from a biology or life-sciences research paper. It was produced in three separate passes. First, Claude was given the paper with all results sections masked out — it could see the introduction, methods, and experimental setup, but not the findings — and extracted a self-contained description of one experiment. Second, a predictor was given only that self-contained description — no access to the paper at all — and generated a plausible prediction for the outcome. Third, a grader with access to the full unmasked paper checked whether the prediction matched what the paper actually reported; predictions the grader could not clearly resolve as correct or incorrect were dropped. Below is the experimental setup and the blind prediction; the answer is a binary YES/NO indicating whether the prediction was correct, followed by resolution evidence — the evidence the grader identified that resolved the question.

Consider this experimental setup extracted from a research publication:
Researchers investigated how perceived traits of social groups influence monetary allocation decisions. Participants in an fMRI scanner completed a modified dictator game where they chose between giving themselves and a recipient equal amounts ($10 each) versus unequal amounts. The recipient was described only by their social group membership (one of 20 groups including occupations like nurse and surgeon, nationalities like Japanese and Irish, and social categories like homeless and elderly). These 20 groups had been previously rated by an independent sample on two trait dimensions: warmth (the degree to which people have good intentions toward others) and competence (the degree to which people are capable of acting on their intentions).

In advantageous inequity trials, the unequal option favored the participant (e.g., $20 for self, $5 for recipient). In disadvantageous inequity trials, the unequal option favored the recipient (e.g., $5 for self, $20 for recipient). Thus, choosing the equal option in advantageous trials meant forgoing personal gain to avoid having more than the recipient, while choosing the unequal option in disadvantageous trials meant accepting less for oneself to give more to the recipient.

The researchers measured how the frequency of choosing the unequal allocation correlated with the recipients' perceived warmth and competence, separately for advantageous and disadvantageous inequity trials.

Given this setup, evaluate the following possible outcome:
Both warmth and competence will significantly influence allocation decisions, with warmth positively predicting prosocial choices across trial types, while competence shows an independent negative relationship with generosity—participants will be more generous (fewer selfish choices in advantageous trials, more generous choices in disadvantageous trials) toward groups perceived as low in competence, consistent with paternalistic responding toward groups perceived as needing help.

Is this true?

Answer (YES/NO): NO